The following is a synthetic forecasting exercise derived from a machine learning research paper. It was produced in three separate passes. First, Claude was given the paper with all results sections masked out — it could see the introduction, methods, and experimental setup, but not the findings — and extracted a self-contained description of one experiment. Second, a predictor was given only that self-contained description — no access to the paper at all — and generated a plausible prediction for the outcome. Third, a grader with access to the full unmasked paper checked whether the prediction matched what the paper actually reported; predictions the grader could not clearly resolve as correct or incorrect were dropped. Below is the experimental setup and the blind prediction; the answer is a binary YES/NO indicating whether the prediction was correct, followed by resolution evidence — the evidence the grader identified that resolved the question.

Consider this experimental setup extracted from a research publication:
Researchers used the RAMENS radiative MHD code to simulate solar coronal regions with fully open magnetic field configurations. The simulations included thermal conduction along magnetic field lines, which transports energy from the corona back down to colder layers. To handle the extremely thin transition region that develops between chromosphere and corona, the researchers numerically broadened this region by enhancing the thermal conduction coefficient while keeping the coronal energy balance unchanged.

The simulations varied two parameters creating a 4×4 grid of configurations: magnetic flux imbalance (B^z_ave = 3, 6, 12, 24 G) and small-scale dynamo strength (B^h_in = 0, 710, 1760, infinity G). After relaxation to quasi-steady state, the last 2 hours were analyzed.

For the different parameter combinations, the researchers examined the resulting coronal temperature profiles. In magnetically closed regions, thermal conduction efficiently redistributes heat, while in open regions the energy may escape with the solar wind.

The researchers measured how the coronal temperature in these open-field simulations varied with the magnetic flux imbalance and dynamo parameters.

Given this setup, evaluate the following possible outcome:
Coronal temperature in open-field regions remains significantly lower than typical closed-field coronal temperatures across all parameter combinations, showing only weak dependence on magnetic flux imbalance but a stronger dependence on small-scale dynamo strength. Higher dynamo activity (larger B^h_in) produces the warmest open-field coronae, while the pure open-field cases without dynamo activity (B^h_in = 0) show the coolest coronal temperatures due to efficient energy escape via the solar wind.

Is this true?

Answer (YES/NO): NO